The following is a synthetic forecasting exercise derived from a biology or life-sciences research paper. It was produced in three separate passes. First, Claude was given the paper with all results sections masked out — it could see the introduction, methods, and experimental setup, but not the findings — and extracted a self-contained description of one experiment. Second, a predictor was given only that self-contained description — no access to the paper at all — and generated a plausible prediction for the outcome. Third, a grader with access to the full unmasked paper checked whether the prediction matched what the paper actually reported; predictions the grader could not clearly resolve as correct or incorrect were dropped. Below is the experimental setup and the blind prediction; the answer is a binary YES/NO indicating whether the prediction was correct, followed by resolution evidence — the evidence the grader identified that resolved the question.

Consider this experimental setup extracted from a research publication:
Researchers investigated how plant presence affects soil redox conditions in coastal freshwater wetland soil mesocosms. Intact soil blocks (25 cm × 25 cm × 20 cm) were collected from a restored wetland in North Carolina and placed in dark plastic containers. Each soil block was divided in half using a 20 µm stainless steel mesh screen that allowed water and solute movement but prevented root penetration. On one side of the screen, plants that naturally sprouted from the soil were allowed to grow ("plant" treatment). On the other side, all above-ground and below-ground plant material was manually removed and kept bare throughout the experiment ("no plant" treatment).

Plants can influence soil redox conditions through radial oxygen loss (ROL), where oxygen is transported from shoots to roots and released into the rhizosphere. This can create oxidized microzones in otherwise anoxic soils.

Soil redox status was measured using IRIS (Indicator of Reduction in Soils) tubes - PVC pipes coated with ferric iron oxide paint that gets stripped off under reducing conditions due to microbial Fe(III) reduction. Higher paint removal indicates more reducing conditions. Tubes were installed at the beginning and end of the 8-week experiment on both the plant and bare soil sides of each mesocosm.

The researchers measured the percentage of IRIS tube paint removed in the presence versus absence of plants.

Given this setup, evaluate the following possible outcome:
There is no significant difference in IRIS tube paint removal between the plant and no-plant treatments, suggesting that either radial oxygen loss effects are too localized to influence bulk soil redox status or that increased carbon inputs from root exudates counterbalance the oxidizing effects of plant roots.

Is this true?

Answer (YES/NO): YES